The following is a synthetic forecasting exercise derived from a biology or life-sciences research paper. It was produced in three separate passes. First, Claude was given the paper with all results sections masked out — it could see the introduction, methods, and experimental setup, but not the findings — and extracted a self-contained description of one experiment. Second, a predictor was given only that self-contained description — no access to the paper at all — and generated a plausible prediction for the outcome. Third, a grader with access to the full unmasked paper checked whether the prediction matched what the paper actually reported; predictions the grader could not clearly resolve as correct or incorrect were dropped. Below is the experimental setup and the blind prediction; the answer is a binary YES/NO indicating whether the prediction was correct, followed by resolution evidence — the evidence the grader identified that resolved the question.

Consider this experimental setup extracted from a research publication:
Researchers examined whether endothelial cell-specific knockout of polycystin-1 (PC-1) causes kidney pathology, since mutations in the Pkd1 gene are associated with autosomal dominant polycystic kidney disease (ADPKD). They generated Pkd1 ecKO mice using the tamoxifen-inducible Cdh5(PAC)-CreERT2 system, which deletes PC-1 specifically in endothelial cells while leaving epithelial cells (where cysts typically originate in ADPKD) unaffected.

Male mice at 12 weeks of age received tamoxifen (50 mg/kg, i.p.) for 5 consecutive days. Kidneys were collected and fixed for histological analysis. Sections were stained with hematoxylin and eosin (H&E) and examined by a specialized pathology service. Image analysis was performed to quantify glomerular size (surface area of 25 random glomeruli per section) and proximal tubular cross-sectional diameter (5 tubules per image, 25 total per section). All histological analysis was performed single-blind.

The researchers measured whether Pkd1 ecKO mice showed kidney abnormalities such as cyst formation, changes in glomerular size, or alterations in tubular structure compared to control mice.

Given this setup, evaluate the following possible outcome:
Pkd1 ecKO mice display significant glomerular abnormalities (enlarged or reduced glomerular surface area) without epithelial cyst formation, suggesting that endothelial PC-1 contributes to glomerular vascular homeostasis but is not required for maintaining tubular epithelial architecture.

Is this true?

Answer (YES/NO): NO